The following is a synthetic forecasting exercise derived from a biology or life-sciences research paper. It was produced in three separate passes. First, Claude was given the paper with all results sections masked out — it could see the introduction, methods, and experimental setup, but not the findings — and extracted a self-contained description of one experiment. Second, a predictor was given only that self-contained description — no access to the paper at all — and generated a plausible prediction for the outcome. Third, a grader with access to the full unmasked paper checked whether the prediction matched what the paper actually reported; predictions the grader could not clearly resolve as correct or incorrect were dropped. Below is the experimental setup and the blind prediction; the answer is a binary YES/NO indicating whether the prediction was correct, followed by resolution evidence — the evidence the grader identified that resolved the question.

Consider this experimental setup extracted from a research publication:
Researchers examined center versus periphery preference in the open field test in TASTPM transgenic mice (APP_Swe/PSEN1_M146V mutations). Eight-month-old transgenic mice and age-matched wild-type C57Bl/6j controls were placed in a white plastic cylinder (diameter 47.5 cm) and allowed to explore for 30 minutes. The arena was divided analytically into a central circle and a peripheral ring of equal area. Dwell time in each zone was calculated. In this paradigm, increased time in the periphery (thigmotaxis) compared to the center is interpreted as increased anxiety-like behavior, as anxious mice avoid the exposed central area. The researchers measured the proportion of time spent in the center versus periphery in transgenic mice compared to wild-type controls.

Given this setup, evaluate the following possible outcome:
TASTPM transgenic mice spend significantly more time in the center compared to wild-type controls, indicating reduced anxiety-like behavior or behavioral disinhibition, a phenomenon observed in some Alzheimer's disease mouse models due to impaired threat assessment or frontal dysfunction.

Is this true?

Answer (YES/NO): NO